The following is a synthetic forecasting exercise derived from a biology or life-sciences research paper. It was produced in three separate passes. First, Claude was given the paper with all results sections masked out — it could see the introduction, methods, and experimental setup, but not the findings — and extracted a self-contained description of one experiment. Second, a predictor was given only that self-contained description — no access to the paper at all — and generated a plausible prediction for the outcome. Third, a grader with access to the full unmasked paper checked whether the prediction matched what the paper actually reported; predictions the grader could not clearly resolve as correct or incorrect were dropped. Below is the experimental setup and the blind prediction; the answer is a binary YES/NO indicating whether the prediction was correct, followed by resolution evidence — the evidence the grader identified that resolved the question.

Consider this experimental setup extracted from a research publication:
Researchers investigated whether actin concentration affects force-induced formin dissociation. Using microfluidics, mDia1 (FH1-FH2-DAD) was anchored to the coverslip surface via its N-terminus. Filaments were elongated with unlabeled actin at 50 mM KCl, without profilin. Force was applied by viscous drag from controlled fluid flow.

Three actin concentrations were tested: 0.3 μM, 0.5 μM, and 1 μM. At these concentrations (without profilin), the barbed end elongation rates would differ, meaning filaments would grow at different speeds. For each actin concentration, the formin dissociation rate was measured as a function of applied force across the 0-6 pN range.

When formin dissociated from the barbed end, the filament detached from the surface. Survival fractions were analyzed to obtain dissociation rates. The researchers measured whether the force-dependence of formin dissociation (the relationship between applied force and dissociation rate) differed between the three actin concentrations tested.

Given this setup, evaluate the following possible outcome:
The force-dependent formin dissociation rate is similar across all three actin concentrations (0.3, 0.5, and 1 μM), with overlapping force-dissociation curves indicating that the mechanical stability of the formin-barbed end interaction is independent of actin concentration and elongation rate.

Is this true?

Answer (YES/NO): NO